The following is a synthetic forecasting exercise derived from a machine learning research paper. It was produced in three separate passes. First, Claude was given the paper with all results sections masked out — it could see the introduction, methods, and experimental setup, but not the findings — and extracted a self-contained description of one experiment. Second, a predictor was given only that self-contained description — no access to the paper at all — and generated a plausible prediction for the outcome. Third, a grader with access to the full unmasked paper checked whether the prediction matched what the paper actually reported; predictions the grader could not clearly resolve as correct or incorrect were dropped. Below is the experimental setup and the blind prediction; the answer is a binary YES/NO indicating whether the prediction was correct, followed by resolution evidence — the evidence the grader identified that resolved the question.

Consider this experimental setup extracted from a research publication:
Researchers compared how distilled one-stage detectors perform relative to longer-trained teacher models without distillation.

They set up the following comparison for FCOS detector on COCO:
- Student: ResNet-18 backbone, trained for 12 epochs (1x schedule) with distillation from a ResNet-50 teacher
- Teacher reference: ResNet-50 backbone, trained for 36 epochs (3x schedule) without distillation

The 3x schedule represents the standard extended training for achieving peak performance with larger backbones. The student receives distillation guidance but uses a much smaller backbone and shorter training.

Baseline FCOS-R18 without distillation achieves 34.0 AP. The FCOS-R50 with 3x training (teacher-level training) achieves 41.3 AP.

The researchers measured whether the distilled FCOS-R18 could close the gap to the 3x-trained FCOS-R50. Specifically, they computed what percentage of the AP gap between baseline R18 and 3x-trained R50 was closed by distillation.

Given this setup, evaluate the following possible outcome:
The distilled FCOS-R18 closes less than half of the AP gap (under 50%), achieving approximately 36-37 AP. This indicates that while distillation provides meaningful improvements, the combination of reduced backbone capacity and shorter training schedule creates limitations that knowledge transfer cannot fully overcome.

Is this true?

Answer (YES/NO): NO